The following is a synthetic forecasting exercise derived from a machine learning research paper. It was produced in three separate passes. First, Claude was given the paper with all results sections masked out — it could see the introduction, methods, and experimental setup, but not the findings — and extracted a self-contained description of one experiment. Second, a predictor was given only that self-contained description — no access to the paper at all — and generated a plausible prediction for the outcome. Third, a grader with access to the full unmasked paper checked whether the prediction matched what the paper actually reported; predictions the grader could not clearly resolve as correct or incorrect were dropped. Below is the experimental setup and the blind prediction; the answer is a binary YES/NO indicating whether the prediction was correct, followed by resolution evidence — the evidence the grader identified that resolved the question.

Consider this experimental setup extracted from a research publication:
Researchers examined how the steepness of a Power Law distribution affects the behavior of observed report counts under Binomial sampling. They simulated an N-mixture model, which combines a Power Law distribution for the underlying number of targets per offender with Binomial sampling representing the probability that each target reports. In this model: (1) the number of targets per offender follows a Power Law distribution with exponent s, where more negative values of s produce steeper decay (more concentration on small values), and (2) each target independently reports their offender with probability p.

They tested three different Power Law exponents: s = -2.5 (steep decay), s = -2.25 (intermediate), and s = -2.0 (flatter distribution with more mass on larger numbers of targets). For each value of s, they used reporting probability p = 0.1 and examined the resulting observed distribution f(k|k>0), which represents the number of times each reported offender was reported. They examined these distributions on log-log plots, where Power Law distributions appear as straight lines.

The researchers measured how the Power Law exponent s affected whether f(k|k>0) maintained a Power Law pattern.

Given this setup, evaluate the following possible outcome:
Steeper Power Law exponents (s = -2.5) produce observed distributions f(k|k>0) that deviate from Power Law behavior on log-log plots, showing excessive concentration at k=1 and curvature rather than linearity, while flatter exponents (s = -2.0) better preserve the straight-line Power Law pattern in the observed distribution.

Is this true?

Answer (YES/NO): NO